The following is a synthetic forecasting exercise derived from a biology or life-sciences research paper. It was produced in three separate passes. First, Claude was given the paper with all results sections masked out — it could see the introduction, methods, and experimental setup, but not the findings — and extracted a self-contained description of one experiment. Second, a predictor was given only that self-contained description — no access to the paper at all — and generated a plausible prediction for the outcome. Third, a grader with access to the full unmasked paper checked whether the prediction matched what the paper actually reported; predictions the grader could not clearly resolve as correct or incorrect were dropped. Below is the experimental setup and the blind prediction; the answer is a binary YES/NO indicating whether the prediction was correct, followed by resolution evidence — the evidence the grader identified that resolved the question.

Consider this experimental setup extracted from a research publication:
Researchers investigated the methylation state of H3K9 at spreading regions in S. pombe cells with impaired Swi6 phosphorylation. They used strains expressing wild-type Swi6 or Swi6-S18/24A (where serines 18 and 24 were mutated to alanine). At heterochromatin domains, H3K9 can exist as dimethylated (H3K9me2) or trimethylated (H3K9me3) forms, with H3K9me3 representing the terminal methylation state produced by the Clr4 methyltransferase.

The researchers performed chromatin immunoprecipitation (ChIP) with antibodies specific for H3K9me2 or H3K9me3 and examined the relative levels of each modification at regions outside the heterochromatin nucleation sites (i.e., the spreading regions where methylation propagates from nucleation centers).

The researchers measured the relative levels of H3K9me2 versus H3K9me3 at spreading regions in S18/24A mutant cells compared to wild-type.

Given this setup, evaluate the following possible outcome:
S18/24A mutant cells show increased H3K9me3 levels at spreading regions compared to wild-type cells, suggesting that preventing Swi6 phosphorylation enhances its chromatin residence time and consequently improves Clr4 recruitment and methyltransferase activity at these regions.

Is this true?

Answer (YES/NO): NO